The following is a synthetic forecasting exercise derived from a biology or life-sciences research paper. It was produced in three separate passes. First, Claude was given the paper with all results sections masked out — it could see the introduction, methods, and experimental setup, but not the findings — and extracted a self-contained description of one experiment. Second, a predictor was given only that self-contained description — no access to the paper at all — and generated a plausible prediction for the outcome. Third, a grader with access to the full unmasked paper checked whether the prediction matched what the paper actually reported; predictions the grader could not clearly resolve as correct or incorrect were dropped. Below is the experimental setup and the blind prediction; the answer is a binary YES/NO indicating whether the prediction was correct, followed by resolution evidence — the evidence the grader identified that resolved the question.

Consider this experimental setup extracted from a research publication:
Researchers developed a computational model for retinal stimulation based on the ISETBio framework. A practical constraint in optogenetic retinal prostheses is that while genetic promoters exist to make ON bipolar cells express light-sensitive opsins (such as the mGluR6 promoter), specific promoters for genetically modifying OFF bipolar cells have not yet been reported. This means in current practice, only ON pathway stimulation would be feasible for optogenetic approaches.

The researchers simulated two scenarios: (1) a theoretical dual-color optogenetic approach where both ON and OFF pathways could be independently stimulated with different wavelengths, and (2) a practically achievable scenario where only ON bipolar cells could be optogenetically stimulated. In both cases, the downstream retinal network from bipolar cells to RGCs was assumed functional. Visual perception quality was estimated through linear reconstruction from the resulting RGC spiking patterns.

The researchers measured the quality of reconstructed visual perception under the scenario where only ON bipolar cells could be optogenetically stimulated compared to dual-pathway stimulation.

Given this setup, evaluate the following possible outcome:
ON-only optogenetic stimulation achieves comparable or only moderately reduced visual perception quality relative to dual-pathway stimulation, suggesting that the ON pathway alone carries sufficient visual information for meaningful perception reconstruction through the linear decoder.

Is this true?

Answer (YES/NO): YES